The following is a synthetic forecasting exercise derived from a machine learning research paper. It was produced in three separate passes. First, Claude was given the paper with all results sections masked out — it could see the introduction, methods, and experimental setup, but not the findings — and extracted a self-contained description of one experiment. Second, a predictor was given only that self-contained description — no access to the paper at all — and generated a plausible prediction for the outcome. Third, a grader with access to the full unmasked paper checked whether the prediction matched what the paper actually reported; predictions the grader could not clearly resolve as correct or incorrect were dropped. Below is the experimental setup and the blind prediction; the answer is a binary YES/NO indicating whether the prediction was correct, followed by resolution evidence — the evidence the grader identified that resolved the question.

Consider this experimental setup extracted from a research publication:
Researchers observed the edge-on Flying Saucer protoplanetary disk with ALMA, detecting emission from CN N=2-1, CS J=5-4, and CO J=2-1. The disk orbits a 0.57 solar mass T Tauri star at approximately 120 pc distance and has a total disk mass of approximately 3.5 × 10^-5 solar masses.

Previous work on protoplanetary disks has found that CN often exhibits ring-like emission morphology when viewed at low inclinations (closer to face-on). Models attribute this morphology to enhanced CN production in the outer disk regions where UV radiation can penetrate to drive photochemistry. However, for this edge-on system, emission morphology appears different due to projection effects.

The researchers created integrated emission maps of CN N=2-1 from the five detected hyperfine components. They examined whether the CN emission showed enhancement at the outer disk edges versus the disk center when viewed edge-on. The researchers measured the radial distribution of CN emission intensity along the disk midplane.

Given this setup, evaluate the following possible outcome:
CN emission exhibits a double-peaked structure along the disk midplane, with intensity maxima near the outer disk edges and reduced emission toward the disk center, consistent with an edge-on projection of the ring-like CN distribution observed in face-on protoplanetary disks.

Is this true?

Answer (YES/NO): YES